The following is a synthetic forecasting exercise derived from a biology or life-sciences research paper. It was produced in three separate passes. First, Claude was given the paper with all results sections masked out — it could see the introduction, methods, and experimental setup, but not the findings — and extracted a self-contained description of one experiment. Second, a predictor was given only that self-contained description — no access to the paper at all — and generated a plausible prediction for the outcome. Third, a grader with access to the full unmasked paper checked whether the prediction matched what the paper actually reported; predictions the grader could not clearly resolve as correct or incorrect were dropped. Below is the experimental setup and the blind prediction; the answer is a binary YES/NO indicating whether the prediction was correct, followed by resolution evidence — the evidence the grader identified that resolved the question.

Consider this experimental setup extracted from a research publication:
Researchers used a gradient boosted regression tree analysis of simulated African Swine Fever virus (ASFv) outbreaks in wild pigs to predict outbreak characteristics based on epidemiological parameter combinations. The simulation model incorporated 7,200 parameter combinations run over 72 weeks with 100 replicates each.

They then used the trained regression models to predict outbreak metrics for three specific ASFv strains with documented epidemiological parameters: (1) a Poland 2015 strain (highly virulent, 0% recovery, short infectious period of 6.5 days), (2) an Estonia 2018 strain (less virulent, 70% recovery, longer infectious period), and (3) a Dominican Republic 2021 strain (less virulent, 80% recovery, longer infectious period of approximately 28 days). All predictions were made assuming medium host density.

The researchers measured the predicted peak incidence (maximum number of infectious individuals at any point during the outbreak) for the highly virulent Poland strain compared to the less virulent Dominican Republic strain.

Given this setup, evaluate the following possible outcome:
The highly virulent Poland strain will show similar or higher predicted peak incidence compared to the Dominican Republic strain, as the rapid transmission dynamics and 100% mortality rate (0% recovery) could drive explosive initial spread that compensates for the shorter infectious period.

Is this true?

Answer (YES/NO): NO